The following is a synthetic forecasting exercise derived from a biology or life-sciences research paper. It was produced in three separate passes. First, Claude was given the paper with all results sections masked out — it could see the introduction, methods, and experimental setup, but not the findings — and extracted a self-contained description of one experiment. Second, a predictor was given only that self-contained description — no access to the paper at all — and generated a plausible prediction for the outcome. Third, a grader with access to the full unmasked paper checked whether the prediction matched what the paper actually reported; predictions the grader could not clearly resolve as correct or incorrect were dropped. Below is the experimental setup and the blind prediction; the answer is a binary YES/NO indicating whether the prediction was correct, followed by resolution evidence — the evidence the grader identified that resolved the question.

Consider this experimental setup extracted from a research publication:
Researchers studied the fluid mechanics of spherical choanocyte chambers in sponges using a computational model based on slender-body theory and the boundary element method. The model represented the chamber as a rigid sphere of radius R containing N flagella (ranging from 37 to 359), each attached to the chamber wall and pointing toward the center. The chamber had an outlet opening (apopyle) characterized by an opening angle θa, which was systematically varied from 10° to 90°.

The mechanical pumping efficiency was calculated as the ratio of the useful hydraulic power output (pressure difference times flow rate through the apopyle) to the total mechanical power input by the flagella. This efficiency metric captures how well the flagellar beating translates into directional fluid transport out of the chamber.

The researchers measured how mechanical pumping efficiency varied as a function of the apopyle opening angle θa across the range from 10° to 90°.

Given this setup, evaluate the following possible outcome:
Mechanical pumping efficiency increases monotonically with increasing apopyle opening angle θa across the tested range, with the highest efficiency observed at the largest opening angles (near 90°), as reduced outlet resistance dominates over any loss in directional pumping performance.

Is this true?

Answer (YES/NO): NO